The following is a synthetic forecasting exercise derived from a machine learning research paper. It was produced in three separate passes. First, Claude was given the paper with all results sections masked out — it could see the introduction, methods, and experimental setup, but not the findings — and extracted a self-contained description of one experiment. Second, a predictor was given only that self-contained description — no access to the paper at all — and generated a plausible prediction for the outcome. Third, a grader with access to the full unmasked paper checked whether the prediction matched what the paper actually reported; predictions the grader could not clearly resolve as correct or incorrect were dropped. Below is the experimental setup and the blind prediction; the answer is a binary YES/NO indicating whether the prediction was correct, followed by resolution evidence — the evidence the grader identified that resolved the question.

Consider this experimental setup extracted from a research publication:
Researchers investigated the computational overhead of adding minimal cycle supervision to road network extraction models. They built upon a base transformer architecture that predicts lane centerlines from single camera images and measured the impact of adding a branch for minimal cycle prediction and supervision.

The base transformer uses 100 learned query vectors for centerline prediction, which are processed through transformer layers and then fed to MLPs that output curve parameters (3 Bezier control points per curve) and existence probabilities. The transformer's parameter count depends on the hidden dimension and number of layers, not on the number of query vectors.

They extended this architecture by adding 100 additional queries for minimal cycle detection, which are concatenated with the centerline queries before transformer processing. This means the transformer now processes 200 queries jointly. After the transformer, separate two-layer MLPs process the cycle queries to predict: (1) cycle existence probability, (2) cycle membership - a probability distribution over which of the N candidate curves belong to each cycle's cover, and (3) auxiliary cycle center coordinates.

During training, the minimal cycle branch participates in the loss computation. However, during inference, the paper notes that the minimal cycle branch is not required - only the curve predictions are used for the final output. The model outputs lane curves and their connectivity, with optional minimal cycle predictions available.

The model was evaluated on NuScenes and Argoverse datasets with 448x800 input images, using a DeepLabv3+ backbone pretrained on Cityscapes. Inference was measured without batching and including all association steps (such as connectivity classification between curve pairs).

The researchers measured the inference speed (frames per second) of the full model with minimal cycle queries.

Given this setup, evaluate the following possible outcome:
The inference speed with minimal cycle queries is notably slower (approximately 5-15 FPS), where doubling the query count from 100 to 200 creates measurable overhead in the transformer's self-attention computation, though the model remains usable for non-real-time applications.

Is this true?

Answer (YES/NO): YES